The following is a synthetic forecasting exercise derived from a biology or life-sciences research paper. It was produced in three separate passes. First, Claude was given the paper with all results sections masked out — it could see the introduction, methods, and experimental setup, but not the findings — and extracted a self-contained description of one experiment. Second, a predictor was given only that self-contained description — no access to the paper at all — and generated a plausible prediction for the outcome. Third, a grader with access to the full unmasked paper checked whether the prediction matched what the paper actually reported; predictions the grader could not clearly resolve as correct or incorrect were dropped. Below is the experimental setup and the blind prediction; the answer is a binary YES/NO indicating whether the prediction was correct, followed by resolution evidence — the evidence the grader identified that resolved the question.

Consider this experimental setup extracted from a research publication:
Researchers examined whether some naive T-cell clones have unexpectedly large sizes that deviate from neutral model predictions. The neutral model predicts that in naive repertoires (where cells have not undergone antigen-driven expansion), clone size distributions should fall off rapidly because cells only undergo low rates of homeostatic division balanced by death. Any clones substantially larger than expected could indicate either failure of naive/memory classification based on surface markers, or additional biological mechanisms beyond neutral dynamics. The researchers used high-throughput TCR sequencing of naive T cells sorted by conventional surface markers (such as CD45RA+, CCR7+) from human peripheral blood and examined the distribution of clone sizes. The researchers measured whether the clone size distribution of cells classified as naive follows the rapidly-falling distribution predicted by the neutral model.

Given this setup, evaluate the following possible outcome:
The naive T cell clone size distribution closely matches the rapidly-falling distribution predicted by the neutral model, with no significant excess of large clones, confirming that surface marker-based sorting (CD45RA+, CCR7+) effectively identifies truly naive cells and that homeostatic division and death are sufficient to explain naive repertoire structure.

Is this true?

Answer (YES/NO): NO